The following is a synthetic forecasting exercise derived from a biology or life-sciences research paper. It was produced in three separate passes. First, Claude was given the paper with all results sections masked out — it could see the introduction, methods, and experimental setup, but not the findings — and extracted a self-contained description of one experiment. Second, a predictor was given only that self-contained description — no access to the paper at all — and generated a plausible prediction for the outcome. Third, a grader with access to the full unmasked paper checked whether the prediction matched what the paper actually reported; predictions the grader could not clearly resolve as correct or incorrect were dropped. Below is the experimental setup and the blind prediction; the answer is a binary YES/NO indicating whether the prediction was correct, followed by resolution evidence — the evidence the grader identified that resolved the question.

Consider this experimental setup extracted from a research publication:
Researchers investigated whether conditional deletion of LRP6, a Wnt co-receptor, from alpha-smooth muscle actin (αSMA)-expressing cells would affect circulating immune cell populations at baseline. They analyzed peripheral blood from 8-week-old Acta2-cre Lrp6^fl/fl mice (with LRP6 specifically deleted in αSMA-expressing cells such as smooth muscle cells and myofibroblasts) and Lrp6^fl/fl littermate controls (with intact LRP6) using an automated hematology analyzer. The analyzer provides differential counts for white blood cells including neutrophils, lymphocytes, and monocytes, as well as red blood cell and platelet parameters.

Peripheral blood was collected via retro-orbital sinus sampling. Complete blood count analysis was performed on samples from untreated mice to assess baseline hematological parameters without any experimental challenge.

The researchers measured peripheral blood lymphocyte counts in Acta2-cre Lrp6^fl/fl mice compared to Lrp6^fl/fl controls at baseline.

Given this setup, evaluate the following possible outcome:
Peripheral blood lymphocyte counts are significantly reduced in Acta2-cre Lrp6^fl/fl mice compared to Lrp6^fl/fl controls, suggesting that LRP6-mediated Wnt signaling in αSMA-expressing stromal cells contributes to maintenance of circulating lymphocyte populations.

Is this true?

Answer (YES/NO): NO